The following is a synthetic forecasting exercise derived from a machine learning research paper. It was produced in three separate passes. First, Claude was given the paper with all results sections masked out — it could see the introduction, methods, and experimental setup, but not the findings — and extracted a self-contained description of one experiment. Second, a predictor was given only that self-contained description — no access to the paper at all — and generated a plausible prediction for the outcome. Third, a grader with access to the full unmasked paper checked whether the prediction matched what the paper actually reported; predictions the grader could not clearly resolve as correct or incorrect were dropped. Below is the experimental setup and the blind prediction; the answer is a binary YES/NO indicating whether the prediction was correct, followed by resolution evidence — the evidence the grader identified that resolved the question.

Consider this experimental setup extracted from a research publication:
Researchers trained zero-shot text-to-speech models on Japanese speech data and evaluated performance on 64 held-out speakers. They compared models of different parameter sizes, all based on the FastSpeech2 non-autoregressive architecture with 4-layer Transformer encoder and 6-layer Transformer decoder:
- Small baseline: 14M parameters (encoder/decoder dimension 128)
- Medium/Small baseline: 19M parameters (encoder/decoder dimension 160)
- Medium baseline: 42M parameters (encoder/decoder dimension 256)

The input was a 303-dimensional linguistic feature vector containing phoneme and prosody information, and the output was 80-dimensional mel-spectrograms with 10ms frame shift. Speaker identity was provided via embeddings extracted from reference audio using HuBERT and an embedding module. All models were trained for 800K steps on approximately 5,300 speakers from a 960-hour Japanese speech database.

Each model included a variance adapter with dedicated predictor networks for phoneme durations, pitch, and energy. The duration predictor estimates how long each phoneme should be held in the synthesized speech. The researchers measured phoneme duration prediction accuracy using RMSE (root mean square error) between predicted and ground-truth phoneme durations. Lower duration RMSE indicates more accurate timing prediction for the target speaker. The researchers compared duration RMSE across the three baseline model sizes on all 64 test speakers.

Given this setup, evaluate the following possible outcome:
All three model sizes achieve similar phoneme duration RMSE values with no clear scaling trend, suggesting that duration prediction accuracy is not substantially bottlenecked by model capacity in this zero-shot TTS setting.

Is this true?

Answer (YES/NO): NO